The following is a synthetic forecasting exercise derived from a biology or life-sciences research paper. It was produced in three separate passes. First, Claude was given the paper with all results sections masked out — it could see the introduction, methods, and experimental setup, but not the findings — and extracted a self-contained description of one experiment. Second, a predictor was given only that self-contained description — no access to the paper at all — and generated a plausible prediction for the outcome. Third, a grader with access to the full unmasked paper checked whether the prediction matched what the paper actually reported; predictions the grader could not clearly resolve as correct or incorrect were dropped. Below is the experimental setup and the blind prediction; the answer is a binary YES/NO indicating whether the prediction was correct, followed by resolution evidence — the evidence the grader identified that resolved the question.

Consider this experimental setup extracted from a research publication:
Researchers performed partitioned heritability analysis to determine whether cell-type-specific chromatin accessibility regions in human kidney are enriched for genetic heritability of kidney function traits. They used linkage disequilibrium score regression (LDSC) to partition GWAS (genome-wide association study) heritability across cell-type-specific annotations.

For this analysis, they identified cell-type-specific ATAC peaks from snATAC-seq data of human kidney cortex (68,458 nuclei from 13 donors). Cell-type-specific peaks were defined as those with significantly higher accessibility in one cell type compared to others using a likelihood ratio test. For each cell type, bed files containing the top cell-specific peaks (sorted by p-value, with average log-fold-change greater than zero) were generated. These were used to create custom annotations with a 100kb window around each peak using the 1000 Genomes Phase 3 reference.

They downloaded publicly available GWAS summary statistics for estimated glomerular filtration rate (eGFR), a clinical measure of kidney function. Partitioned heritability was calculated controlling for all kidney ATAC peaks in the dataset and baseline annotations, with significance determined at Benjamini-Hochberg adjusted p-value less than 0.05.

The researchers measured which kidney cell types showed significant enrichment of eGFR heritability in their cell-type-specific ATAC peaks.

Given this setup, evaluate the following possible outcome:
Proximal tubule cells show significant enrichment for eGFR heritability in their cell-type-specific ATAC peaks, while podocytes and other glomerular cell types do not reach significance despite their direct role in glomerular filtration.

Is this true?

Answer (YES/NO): YES